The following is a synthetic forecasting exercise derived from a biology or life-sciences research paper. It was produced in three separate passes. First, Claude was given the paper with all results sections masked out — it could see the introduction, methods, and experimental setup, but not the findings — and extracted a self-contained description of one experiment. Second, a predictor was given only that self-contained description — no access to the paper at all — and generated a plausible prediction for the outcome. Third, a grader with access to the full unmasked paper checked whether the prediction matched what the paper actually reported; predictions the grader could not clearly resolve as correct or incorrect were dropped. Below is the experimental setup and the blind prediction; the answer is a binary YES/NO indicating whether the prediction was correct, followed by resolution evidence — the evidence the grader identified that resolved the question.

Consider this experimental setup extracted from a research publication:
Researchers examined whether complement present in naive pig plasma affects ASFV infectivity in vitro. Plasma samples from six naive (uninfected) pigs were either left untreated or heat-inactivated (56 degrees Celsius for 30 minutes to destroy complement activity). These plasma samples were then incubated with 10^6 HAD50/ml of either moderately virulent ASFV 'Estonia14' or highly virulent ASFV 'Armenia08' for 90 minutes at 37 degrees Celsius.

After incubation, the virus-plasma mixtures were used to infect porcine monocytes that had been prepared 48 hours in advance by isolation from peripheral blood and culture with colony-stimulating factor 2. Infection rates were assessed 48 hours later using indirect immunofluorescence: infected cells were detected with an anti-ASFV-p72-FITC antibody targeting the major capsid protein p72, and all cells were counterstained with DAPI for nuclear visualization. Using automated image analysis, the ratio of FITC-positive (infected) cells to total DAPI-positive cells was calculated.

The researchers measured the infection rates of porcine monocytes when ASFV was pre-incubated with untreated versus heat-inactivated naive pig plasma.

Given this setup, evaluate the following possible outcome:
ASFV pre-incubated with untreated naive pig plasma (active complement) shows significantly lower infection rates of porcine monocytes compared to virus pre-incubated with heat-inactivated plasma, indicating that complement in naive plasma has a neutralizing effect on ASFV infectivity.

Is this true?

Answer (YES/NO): YES